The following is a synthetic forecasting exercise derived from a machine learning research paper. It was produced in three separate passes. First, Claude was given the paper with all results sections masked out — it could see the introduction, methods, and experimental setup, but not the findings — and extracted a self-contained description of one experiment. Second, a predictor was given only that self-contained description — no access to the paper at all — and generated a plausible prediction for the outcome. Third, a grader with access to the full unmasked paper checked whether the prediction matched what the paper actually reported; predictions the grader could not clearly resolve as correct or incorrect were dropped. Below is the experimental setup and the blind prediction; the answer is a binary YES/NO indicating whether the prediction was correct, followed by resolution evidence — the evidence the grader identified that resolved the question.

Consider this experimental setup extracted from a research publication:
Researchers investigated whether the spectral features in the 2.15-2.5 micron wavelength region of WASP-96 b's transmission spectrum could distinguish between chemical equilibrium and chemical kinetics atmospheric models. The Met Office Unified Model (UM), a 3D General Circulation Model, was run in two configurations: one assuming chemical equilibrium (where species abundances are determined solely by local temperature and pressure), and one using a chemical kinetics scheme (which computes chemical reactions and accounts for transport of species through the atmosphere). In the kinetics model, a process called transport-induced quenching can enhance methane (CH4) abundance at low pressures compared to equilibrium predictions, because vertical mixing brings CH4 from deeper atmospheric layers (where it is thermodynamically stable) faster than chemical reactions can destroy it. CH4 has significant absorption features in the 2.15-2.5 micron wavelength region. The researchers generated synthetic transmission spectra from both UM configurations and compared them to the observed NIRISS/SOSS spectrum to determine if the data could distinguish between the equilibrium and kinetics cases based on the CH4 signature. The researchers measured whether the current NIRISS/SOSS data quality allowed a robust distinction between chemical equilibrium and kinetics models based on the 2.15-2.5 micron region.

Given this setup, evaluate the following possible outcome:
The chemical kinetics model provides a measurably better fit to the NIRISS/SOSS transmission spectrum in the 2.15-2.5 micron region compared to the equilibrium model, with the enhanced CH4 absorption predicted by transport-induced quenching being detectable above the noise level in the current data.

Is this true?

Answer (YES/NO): NO